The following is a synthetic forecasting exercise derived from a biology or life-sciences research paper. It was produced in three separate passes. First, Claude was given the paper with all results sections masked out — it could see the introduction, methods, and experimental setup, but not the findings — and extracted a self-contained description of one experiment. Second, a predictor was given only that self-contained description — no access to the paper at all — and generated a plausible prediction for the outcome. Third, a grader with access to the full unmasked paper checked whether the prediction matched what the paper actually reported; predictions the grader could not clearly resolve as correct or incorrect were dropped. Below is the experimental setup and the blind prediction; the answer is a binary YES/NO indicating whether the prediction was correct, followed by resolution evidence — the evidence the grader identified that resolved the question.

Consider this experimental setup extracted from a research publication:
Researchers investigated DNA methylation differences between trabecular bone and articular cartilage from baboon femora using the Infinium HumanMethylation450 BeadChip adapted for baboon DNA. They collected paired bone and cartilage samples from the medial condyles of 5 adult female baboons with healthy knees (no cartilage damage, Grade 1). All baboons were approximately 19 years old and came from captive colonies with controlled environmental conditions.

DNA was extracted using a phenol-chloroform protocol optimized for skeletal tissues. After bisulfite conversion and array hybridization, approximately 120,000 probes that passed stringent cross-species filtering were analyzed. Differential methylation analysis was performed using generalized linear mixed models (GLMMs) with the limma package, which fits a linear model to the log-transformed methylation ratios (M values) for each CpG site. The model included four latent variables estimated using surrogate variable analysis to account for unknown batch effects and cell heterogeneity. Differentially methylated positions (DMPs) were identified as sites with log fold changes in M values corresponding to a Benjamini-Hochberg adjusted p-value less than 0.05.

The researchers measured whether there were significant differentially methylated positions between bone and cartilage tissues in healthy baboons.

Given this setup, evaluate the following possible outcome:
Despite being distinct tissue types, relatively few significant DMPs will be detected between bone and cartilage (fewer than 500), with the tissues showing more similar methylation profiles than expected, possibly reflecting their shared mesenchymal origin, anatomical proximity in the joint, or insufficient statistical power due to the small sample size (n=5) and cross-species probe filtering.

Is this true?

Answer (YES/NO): NO